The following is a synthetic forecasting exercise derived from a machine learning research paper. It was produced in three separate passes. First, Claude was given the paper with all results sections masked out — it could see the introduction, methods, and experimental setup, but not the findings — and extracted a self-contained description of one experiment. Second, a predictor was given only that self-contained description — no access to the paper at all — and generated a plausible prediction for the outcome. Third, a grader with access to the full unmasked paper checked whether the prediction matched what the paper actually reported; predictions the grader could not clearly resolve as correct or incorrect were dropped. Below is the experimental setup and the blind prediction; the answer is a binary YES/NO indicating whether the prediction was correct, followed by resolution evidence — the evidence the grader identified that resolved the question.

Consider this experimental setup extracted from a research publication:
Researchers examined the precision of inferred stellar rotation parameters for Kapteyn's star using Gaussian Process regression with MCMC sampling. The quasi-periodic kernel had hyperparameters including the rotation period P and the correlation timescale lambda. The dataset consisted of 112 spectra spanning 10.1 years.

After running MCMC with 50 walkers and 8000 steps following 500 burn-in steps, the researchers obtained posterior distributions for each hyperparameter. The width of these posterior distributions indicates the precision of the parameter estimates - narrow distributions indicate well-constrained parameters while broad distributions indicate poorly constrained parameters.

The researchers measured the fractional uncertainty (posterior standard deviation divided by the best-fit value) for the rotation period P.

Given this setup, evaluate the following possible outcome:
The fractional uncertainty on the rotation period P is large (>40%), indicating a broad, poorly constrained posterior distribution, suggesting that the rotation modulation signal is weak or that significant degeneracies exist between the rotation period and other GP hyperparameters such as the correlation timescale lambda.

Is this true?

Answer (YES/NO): NO